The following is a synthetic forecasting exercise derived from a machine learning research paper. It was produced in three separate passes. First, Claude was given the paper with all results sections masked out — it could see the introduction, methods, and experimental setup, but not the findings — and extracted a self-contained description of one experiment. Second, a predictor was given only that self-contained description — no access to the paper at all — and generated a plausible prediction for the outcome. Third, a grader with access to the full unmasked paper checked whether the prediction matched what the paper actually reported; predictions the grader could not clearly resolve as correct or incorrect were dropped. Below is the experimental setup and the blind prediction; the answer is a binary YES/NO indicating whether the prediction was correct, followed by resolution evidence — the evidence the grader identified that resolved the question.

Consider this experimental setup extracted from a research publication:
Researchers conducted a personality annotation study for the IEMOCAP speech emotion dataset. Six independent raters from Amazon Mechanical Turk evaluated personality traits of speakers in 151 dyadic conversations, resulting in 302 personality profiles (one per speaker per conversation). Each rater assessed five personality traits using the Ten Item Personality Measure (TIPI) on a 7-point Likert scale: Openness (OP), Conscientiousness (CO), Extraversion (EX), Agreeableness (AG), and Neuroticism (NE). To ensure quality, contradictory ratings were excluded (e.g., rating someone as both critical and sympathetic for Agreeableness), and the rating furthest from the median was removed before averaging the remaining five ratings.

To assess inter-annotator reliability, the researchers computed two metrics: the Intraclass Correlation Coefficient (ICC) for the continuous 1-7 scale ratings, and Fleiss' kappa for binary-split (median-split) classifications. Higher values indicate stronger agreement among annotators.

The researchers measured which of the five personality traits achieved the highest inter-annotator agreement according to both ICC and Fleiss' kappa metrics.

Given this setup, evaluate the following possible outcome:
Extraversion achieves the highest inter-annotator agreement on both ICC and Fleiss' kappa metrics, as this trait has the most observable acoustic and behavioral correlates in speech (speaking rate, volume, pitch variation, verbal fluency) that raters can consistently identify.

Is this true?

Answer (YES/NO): NO